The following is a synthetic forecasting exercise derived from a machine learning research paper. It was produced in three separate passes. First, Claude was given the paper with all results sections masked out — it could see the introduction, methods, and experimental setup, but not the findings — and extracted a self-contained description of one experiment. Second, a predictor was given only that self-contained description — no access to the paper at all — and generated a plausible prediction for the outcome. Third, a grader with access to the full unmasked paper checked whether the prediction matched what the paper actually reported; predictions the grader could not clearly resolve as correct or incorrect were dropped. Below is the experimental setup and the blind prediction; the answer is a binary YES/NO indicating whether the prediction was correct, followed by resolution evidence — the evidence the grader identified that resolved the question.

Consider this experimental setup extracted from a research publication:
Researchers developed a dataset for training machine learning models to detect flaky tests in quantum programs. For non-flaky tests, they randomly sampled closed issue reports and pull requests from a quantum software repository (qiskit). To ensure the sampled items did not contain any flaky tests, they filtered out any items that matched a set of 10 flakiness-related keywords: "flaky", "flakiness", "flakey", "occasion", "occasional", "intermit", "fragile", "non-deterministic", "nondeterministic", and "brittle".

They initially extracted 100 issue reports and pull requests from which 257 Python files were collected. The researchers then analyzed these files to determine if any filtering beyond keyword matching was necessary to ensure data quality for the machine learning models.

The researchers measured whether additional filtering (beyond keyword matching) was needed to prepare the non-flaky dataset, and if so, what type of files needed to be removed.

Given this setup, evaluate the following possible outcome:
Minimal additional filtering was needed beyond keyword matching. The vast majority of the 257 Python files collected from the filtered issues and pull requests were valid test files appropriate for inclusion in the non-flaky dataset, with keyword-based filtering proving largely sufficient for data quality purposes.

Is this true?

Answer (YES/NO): YES